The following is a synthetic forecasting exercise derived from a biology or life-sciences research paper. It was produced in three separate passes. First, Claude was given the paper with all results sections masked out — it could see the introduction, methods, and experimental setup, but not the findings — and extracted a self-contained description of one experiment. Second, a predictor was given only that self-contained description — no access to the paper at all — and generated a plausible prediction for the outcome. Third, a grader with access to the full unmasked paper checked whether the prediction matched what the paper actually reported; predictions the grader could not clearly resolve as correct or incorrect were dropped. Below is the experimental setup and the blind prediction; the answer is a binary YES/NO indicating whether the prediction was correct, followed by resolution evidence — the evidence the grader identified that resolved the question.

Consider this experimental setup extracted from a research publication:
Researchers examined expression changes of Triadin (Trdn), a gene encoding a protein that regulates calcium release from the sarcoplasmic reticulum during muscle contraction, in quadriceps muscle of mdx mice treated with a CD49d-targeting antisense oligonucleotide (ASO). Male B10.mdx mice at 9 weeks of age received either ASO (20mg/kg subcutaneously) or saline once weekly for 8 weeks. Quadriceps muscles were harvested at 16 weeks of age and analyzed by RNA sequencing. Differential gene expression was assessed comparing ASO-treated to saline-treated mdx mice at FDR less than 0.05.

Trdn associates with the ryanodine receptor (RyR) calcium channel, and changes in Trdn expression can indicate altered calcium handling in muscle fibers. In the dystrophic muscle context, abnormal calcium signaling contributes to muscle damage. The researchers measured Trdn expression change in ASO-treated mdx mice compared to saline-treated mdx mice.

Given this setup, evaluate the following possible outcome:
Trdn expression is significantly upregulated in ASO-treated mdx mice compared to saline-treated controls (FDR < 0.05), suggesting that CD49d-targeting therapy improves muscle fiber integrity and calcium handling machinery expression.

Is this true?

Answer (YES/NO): NO